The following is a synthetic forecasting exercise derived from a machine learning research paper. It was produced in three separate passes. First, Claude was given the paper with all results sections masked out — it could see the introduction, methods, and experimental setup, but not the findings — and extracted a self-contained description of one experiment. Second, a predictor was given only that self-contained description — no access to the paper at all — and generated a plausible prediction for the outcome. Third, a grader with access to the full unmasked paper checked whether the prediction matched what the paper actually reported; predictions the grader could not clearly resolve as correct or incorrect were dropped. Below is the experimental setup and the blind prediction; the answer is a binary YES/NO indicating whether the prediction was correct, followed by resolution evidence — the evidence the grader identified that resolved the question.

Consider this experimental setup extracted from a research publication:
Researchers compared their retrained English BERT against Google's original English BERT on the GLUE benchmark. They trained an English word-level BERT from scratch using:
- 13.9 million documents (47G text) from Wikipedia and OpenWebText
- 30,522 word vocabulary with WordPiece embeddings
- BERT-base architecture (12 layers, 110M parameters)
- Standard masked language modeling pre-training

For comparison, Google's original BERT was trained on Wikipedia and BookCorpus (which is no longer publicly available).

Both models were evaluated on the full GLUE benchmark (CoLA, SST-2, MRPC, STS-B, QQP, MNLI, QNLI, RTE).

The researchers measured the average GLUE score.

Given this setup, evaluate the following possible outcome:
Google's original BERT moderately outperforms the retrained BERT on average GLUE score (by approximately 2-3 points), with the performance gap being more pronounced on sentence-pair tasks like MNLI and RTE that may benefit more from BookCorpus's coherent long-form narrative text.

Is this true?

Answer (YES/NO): NO